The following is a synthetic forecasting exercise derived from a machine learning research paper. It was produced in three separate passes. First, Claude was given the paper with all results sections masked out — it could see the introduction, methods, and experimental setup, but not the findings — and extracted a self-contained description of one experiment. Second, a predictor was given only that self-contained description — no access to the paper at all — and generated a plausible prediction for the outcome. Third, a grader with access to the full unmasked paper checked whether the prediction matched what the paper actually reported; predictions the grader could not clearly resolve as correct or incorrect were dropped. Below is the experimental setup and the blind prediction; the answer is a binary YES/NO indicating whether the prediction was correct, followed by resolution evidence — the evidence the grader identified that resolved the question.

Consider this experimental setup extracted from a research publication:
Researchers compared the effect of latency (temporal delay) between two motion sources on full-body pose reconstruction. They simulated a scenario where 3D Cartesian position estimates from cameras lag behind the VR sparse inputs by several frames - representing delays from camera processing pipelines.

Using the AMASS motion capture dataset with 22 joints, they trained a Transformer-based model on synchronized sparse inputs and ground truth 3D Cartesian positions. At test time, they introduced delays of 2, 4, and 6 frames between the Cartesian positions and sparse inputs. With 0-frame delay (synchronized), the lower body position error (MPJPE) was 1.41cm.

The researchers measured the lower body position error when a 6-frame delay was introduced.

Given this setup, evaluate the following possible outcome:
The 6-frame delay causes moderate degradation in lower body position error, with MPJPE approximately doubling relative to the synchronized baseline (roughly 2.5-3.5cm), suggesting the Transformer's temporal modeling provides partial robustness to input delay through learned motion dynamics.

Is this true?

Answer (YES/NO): NO